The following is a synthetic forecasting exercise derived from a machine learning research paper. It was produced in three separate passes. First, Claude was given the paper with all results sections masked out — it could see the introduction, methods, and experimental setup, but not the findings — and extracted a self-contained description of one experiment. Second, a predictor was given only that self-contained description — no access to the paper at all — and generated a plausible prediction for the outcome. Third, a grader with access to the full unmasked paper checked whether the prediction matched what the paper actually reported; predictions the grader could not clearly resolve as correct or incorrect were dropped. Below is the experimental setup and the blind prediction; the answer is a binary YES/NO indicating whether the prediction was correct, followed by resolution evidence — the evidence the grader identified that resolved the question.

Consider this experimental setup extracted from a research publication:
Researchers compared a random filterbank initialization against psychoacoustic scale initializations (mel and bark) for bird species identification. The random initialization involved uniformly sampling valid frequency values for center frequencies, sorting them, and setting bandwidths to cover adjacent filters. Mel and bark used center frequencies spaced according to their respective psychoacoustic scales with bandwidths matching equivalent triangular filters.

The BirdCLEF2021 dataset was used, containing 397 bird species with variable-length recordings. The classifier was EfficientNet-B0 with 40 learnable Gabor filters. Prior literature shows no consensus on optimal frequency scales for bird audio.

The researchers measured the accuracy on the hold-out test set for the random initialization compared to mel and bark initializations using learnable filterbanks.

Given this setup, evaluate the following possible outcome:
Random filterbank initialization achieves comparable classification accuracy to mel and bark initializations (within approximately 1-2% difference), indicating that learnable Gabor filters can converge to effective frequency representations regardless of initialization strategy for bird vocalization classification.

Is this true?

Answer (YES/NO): YES